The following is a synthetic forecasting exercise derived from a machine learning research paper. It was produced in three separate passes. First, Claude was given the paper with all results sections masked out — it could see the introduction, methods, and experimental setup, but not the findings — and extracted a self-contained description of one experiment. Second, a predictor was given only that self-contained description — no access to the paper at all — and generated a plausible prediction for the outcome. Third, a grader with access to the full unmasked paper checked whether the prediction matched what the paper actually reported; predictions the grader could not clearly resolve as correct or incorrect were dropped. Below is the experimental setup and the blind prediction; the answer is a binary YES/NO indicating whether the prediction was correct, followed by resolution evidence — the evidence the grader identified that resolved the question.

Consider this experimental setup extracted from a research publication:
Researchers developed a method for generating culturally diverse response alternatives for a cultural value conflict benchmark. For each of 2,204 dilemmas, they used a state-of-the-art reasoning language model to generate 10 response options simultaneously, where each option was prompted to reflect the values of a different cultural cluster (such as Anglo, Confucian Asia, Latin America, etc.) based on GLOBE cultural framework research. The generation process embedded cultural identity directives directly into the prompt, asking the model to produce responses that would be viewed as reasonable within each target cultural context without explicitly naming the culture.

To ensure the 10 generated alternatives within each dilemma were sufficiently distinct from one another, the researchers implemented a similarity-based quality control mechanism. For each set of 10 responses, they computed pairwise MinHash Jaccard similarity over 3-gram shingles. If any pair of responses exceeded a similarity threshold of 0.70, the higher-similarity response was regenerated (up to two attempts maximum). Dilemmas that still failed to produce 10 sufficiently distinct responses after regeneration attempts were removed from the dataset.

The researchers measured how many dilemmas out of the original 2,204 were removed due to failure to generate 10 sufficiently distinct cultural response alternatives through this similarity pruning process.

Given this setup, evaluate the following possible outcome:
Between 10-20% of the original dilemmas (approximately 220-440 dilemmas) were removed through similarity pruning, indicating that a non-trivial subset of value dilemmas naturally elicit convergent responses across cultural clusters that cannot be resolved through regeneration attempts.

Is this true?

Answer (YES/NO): NO